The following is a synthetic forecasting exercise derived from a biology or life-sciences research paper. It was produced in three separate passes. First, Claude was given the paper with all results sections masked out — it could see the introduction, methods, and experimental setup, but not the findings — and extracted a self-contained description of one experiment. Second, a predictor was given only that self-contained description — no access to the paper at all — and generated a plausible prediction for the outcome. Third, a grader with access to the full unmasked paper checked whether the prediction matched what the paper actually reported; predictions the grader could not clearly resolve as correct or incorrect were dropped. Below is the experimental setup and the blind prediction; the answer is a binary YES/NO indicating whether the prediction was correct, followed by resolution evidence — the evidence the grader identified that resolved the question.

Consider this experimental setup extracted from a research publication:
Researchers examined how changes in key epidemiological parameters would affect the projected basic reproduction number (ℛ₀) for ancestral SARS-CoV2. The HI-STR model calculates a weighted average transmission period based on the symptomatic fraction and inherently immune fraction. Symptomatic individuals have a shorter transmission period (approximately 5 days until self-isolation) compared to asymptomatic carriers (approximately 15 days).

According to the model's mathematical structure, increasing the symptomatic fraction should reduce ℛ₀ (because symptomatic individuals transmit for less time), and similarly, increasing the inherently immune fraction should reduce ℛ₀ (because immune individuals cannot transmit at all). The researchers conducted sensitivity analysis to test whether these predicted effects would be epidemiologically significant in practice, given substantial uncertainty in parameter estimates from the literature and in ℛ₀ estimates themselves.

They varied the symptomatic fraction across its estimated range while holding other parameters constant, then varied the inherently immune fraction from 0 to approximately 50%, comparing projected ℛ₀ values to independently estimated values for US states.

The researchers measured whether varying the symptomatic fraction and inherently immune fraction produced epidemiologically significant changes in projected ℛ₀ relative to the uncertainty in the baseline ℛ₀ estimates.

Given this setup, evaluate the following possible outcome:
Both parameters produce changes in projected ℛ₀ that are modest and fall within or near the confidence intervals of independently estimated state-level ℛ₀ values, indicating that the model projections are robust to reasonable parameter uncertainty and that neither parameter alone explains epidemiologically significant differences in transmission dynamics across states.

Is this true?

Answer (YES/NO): YES